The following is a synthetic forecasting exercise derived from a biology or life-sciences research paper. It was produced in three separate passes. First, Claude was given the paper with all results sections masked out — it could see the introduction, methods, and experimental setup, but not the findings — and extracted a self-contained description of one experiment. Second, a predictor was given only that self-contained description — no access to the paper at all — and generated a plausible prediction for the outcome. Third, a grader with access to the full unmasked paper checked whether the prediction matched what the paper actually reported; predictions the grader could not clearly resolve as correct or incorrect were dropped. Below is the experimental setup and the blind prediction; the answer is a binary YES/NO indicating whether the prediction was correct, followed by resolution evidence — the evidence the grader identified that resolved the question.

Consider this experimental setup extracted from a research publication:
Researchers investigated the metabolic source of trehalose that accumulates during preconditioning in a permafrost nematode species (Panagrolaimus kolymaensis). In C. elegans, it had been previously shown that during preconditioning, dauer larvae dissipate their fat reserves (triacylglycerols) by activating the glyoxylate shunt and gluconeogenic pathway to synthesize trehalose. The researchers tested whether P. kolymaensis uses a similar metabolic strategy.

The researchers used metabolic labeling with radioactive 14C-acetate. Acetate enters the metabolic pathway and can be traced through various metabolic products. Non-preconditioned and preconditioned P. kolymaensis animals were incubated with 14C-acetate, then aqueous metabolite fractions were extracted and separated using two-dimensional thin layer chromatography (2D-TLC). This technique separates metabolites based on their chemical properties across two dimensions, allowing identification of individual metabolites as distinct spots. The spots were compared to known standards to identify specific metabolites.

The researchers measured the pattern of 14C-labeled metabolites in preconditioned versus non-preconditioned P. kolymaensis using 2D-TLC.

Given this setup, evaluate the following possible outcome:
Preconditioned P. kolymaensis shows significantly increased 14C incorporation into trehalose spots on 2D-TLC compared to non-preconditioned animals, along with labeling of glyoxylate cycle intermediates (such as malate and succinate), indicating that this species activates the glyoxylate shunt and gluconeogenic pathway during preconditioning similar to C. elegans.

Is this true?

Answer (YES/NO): NO